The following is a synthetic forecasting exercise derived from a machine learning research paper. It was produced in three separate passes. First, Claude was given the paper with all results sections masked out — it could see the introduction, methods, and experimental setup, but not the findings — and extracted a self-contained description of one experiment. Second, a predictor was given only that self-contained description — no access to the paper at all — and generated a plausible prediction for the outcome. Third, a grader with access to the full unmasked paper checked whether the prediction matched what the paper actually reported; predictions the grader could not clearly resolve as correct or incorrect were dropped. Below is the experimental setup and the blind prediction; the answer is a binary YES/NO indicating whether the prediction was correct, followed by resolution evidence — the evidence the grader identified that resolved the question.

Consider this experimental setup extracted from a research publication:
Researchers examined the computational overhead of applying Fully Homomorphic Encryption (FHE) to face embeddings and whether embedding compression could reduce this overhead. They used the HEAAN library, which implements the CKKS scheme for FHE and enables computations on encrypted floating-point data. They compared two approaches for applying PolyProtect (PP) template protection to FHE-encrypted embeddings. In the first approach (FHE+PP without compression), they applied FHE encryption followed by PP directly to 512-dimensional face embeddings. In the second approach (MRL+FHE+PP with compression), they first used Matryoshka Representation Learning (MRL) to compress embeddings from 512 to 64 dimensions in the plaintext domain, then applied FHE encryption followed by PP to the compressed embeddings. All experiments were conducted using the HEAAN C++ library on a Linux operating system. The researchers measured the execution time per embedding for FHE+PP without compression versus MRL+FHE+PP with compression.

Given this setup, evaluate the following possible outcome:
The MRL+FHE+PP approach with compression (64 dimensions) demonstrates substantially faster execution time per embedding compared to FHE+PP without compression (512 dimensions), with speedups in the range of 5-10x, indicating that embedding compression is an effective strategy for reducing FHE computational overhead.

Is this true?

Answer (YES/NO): YES